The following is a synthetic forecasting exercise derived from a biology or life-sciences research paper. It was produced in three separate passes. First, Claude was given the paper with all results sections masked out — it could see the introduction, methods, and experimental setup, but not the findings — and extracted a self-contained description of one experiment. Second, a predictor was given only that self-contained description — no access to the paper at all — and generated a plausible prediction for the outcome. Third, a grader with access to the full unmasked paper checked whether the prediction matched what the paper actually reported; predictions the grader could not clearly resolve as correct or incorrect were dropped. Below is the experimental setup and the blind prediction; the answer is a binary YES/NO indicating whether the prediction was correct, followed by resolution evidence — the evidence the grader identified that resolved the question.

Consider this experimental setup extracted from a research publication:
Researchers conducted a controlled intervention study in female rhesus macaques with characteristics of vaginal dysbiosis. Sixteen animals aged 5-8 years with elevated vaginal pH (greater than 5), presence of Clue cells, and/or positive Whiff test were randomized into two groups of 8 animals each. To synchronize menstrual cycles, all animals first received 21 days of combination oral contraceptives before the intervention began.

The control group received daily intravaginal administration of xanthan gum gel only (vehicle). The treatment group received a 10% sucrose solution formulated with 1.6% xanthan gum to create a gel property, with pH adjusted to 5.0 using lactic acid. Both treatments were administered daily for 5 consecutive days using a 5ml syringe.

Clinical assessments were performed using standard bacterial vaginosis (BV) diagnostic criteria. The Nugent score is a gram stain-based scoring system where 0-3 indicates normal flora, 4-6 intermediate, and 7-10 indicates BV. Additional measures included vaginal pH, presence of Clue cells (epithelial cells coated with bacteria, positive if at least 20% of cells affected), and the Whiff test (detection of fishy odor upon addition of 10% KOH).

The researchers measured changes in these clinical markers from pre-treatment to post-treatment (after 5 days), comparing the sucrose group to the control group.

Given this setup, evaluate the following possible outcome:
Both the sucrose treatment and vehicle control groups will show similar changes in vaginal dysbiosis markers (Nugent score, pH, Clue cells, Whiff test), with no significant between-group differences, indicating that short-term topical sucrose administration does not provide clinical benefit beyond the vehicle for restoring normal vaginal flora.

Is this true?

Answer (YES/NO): YES